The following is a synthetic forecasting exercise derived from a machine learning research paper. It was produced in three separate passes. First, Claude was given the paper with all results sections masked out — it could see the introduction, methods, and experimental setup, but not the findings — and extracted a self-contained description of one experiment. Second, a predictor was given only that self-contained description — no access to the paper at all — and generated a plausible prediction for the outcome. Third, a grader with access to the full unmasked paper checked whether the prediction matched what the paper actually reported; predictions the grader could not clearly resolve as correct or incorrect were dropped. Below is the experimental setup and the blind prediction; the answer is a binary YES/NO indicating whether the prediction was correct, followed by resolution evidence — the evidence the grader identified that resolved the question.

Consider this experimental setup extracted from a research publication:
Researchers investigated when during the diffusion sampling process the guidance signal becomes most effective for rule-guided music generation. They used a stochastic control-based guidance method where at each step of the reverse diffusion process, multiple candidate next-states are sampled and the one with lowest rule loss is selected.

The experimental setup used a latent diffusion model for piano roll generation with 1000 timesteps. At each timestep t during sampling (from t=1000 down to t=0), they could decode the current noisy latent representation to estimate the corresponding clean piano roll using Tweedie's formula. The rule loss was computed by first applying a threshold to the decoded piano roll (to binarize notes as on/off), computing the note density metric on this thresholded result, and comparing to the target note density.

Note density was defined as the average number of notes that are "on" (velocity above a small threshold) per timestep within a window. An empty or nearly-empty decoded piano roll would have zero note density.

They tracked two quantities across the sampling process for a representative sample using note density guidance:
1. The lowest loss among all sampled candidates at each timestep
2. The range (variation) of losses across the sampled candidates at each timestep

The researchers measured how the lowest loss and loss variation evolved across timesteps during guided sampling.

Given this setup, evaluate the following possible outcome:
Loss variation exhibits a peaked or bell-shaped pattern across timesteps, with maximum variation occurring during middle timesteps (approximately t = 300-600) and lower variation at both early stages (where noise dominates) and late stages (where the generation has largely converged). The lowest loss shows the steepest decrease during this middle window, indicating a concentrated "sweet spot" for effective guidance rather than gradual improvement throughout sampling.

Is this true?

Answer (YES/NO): NO